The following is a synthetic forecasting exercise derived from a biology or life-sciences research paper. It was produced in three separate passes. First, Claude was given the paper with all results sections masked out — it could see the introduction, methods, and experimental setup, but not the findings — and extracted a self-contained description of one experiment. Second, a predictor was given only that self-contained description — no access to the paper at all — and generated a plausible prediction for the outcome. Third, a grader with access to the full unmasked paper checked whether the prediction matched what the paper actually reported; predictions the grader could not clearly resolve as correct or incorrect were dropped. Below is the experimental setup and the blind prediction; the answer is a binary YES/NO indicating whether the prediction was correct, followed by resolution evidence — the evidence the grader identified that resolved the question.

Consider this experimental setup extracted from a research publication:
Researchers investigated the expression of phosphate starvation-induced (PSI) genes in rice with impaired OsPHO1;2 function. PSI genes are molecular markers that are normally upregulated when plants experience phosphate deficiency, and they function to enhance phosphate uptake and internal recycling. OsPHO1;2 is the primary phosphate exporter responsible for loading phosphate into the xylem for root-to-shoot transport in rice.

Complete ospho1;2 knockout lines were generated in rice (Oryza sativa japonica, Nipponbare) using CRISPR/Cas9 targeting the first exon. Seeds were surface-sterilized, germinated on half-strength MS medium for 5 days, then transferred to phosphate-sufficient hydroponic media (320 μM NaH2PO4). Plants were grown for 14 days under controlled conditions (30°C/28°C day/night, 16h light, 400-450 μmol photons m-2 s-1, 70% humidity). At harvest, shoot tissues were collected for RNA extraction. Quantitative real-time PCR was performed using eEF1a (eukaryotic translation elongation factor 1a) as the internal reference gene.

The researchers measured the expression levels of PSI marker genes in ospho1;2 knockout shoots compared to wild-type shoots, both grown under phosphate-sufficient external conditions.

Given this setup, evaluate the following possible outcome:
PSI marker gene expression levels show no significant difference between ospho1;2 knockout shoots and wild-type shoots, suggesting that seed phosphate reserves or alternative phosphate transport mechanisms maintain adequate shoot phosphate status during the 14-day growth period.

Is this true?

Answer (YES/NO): NO